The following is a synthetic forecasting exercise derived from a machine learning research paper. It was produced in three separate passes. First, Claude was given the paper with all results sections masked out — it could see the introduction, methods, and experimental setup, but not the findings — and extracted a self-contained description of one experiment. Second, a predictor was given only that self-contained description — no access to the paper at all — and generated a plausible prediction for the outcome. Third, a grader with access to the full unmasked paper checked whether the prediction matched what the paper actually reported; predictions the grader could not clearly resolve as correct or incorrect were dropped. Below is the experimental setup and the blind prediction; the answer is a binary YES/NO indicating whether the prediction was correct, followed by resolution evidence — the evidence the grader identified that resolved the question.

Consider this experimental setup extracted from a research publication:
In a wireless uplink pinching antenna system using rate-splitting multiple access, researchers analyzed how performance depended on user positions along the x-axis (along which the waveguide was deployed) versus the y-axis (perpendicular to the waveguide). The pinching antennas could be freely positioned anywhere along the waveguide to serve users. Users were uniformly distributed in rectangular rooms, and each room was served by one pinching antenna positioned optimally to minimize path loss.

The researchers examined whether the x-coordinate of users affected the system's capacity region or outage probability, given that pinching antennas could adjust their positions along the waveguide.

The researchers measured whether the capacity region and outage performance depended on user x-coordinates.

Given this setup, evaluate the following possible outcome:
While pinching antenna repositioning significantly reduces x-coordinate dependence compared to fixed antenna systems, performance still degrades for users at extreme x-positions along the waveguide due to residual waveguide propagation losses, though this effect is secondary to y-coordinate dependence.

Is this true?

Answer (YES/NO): NO